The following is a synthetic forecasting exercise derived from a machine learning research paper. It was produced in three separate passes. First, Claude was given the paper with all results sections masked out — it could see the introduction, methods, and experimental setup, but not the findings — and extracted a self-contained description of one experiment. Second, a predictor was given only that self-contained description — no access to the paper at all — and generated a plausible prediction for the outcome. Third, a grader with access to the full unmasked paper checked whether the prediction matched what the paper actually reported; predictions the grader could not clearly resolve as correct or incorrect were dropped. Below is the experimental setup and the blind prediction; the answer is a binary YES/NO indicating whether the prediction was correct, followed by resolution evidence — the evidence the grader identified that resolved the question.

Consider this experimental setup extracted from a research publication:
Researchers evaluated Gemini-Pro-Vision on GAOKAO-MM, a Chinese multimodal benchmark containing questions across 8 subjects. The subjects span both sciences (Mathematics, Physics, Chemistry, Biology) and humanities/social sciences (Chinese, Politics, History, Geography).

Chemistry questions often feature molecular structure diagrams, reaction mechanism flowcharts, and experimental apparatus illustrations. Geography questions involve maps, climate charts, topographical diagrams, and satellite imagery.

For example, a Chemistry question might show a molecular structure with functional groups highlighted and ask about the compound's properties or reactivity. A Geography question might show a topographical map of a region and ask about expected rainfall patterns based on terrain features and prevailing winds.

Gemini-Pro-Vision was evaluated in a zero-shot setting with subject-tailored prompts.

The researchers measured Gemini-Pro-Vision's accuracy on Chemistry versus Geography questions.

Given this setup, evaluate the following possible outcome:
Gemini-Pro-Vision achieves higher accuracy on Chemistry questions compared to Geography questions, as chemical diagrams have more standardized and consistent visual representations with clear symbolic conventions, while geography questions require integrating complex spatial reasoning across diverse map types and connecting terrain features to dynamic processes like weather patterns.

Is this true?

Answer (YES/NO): NO